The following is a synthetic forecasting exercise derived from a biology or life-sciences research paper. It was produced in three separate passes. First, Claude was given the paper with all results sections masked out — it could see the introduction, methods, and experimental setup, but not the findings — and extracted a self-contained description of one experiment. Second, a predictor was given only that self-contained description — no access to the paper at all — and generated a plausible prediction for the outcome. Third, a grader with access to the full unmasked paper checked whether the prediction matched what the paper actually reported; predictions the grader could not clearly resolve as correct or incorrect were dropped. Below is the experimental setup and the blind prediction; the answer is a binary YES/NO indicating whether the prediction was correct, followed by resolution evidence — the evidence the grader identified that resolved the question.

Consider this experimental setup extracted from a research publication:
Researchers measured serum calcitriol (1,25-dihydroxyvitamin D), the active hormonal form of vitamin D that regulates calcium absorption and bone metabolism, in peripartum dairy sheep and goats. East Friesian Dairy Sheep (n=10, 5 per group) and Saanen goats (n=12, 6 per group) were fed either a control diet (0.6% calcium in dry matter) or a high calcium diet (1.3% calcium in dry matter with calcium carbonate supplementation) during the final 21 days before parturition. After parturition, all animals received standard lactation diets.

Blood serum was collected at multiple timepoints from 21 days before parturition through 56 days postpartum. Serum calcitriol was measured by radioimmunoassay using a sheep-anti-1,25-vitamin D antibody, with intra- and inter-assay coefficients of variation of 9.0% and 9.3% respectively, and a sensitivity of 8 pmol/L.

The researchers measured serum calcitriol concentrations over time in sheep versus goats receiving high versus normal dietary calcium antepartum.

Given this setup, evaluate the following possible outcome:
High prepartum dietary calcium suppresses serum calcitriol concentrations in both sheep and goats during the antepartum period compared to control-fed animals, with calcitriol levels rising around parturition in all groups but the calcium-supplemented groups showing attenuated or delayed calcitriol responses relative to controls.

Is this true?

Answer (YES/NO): NO